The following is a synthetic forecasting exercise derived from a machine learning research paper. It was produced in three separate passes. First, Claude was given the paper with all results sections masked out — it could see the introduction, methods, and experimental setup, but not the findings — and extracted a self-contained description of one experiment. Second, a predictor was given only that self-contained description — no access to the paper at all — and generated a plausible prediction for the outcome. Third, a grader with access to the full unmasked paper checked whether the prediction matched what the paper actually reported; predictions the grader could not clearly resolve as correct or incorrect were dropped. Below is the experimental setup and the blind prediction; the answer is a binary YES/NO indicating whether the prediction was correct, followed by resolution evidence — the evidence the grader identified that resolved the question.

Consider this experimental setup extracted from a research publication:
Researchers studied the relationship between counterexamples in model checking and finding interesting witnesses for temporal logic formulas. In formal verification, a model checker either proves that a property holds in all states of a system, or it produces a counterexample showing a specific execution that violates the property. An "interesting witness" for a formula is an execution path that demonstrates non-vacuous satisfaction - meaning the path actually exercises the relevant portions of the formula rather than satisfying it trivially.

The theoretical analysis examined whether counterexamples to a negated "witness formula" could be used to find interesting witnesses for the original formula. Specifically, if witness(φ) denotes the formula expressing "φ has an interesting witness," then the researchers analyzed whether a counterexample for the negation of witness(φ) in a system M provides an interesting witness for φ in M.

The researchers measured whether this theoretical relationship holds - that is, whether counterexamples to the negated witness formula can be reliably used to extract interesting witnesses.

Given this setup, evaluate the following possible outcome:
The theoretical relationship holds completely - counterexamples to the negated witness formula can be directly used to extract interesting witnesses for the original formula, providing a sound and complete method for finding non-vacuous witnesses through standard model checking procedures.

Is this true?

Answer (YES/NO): YES